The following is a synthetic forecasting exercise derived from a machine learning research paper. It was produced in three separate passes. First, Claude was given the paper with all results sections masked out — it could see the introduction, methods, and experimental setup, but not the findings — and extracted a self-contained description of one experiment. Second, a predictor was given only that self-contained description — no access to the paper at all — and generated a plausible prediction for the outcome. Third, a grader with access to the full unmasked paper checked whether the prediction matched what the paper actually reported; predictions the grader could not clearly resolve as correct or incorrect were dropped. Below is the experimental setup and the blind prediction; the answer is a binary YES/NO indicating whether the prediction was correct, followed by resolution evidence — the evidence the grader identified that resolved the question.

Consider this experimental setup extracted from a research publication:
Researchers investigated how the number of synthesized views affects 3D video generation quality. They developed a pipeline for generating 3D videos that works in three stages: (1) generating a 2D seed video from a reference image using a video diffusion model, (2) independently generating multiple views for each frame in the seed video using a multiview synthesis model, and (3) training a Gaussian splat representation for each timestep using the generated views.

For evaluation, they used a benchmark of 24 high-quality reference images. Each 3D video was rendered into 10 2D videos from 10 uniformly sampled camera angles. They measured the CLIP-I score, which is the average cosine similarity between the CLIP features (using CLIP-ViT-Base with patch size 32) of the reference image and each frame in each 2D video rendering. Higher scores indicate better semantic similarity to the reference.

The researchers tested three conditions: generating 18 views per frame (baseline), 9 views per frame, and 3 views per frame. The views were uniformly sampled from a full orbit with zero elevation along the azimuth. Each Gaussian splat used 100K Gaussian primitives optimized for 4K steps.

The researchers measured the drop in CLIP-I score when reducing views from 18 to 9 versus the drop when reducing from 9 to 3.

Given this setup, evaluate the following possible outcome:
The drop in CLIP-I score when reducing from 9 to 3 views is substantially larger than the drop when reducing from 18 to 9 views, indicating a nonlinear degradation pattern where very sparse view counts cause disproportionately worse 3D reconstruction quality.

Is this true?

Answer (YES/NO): YES